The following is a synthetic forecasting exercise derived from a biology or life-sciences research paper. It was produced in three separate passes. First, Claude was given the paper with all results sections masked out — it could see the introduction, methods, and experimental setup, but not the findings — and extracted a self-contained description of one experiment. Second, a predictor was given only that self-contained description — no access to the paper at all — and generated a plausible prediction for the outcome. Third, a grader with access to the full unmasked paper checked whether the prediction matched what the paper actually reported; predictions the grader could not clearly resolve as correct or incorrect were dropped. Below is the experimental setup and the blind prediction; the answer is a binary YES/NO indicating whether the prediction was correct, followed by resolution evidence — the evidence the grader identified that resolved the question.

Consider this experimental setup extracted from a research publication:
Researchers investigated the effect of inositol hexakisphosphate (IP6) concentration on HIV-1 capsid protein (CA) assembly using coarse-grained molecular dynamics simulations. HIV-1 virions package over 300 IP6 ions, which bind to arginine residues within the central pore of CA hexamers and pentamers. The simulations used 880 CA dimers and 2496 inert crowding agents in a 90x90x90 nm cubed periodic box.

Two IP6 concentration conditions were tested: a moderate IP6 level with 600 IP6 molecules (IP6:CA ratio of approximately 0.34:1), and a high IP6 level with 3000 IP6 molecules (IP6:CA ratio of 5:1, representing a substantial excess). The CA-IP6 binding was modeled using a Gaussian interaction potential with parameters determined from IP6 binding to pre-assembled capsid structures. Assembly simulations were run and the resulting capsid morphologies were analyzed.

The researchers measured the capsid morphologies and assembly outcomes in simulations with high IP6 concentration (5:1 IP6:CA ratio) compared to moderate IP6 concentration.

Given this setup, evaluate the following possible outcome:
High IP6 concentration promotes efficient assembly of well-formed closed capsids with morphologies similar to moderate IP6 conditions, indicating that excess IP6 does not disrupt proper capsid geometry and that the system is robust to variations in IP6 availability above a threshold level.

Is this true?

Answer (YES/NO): NO